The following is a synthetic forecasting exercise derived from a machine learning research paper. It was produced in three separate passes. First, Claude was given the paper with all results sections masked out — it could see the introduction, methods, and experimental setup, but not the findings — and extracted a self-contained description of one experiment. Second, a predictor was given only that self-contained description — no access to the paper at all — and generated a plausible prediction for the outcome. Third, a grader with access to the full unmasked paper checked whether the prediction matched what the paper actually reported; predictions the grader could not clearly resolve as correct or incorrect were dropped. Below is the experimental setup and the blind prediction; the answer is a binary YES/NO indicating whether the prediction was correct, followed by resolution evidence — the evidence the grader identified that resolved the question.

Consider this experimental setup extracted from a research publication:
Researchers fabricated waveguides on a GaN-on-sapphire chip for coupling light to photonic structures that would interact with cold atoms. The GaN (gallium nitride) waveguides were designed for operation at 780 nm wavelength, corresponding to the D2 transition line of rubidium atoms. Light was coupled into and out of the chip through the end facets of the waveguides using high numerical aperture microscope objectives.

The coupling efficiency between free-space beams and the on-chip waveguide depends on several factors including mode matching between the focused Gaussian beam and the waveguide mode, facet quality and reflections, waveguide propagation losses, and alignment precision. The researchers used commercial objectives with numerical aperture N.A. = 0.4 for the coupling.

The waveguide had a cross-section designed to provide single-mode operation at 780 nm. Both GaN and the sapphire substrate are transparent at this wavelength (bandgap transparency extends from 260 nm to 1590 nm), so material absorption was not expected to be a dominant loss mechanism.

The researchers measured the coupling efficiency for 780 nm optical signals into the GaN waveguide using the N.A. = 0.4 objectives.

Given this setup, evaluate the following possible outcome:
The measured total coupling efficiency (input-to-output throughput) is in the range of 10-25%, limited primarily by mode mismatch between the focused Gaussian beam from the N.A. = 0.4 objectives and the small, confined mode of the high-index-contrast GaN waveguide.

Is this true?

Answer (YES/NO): YES